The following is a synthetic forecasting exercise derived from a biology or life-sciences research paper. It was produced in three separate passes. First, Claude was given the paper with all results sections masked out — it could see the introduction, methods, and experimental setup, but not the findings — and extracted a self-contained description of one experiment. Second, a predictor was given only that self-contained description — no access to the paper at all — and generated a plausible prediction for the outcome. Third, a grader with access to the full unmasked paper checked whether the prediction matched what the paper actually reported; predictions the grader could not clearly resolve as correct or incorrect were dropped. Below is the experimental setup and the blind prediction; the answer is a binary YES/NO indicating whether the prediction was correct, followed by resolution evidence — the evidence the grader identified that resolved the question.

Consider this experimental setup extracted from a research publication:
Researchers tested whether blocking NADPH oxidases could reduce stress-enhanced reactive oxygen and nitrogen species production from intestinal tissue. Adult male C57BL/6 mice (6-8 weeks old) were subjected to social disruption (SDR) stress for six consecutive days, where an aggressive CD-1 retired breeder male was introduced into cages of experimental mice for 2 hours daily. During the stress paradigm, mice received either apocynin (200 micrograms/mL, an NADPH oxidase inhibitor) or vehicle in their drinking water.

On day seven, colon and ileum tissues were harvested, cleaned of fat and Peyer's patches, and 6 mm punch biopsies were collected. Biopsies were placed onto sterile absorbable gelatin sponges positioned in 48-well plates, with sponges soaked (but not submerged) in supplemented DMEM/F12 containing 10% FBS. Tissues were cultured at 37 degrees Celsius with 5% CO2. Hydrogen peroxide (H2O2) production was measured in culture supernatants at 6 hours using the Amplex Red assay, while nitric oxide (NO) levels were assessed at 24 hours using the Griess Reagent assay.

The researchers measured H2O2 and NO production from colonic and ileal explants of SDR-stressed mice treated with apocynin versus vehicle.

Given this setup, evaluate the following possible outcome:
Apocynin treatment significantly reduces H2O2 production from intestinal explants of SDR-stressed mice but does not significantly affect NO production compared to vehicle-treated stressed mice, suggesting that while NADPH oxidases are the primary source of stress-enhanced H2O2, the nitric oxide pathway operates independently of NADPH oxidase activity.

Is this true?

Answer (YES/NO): NO